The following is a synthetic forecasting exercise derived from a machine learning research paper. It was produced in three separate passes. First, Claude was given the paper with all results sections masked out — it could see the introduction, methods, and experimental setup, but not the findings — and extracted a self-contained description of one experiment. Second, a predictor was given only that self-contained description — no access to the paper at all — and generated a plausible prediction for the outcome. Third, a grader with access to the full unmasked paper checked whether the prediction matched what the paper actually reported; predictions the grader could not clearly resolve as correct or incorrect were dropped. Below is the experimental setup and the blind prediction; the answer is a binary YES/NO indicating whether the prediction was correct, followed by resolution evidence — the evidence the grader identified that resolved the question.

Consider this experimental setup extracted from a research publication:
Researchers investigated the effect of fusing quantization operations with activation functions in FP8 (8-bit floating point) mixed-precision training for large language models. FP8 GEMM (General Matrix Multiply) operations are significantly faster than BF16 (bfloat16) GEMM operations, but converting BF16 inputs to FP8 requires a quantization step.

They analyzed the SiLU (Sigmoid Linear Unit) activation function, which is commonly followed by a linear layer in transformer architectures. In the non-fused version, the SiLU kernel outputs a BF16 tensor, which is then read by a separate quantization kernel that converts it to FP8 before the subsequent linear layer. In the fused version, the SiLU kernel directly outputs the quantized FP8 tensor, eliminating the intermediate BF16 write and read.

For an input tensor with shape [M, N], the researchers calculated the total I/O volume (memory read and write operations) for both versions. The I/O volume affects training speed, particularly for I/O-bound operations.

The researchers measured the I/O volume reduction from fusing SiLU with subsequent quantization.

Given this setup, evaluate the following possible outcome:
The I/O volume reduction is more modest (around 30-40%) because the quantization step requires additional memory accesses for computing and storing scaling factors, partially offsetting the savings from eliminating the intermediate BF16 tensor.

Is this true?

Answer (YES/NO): NO